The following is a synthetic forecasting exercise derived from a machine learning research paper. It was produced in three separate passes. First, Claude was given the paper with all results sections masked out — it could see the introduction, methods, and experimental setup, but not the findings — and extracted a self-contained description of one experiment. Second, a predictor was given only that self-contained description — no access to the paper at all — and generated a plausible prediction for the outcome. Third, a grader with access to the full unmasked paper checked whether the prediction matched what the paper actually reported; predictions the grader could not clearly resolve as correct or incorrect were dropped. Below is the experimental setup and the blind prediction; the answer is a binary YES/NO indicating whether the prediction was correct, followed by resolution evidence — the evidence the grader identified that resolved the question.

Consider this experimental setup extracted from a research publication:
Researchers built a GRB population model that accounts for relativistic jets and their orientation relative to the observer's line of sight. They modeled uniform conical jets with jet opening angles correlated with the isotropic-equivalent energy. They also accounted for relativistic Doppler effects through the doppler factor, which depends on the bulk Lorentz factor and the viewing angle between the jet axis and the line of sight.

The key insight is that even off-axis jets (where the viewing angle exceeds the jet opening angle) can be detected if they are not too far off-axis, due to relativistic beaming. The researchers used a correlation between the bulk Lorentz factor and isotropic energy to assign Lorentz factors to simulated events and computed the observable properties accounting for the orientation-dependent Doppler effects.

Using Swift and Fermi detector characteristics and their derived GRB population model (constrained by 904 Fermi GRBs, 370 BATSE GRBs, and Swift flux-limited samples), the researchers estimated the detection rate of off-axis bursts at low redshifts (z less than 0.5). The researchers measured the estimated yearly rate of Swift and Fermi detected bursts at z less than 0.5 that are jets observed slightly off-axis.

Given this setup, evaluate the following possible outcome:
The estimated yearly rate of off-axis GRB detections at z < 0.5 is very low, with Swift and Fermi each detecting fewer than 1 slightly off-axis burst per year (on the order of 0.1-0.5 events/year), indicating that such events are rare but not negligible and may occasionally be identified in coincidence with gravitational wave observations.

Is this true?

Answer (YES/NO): NO